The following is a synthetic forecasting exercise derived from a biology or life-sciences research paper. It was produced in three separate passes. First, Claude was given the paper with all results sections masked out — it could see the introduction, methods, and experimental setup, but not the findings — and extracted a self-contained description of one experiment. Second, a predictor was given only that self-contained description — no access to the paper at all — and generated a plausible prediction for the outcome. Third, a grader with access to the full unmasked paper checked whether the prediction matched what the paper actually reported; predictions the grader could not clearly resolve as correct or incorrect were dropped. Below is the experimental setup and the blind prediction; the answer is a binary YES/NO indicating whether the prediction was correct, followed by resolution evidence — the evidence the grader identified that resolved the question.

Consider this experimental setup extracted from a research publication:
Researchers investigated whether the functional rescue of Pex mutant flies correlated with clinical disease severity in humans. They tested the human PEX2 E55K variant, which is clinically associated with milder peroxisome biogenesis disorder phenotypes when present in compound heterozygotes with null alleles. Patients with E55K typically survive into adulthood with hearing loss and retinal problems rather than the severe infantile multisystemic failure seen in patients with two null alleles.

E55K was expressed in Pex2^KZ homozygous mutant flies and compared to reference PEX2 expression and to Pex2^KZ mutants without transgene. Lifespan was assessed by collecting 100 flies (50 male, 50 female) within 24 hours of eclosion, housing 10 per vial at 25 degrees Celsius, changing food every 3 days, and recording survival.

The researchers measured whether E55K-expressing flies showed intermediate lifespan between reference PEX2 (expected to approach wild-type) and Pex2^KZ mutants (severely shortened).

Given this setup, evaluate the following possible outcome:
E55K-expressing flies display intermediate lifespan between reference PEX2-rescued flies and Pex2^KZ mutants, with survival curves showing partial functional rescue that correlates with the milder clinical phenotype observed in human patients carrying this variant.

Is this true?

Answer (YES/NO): NO